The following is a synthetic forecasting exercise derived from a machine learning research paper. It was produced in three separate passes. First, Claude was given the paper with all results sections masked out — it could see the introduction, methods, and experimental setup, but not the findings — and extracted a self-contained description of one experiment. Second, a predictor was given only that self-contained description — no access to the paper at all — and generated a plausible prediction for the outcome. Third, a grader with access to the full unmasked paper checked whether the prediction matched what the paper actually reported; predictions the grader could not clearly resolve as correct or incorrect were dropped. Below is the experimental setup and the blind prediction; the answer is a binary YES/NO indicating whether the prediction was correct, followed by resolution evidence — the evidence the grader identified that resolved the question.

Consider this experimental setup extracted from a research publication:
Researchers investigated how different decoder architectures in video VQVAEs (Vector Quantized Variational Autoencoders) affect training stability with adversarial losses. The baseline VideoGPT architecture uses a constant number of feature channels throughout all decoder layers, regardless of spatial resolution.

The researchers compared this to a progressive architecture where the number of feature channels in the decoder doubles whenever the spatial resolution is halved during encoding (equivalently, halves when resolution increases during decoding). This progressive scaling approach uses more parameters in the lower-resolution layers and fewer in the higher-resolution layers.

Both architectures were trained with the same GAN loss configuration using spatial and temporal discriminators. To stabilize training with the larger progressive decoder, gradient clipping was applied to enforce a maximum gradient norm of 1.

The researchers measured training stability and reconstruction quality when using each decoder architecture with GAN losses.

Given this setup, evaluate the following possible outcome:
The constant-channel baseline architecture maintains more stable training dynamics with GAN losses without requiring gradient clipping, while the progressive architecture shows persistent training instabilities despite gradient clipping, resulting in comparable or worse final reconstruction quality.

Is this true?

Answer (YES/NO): NO